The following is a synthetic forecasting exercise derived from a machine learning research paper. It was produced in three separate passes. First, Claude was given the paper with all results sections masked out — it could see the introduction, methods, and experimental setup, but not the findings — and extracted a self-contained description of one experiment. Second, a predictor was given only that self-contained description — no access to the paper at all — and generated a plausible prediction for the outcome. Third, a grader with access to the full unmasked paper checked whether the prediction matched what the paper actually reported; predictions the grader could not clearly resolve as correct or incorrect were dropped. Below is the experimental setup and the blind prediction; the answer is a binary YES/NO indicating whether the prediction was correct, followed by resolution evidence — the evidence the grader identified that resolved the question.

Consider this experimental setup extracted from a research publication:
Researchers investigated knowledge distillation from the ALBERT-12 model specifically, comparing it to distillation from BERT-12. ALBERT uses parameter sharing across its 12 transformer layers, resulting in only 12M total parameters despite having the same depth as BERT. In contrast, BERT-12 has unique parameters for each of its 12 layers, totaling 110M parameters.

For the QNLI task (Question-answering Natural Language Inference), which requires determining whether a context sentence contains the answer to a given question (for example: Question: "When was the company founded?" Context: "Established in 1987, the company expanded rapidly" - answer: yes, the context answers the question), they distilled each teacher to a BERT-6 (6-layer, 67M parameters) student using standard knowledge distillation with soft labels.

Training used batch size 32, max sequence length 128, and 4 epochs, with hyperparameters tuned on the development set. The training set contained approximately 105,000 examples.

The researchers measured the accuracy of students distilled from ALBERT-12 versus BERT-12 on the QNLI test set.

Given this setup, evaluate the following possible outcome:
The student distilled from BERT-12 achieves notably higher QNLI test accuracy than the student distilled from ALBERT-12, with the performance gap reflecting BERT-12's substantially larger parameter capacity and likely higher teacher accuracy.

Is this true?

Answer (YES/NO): NO